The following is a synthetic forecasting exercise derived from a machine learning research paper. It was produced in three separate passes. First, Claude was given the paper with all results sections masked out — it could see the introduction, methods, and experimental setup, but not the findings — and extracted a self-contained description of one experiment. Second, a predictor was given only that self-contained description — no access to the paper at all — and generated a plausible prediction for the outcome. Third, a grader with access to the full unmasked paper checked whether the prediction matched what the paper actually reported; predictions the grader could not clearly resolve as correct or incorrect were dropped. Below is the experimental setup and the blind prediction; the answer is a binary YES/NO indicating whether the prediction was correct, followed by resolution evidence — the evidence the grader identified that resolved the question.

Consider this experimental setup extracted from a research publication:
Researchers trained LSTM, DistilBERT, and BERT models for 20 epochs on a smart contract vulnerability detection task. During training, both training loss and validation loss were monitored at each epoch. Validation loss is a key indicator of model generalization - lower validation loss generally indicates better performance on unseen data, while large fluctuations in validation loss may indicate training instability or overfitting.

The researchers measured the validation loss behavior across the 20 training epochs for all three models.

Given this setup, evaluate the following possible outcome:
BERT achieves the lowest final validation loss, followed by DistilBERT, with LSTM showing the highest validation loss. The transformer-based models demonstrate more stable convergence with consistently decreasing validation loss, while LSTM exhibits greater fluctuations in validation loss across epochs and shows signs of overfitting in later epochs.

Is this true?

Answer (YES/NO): NO